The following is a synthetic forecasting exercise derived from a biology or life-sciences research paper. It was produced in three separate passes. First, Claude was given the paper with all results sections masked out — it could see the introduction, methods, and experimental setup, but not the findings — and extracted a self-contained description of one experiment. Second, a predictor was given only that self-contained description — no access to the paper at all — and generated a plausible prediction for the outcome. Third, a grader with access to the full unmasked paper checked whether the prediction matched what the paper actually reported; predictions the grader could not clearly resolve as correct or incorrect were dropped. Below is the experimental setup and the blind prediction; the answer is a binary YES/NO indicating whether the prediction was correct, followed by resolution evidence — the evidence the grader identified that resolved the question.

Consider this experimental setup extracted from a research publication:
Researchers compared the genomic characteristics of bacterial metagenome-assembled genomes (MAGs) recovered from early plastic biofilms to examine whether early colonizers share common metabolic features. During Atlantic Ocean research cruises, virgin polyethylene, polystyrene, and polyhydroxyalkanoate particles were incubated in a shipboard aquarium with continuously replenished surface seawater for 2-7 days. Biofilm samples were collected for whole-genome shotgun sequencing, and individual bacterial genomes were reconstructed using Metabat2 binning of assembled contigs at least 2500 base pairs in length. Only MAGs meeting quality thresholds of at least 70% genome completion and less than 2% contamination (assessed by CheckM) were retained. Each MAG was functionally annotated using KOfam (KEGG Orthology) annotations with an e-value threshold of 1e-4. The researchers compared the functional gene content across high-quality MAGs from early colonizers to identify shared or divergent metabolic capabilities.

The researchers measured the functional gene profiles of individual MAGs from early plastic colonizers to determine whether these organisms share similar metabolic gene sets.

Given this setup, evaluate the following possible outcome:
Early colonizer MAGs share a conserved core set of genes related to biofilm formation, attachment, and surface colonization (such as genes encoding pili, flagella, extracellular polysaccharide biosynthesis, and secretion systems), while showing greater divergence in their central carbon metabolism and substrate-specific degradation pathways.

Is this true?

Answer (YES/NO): NO